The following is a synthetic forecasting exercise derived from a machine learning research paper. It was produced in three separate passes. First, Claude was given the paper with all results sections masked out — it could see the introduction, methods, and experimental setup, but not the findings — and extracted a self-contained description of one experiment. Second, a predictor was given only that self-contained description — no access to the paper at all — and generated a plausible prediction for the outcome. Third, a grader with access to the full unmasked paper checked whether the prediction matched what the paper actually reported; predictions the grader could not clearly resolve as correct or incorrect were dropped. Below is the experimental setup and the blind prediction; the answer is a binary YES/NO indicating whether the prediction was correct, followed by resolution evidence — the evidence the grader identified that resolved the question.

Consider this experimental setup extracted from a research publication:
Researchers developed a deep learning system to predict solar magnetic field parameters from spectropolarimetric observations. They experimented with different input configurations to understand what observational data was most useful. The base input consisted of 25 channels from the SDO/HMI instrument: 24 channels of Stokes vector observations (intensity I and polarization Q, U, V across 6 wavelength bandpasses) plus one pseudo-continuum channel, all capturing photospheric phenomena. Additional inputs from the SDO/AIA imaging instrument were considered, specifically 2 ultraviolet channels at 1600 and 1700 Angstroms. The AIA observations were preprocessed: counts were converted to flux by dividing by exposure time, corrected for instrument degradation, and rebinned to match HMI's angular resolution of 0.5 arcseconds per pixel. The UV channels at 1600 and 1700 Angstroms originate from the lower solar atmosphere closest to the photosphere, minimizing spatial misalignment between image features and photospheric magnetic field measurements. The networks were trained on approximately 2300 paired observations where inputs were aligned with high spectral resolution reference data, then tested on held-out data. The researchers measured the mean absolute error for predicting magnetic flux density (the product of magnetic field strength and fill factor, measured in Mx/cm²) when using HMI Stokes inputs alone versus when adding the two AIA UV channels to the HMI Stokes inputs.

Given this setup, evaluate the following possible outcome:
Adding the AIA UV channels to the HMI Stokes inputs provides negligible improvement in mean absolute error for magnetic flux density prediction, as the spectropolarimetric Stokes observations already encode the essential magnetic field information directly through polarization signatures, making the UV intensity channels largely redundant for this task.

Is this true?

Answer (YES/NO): YES